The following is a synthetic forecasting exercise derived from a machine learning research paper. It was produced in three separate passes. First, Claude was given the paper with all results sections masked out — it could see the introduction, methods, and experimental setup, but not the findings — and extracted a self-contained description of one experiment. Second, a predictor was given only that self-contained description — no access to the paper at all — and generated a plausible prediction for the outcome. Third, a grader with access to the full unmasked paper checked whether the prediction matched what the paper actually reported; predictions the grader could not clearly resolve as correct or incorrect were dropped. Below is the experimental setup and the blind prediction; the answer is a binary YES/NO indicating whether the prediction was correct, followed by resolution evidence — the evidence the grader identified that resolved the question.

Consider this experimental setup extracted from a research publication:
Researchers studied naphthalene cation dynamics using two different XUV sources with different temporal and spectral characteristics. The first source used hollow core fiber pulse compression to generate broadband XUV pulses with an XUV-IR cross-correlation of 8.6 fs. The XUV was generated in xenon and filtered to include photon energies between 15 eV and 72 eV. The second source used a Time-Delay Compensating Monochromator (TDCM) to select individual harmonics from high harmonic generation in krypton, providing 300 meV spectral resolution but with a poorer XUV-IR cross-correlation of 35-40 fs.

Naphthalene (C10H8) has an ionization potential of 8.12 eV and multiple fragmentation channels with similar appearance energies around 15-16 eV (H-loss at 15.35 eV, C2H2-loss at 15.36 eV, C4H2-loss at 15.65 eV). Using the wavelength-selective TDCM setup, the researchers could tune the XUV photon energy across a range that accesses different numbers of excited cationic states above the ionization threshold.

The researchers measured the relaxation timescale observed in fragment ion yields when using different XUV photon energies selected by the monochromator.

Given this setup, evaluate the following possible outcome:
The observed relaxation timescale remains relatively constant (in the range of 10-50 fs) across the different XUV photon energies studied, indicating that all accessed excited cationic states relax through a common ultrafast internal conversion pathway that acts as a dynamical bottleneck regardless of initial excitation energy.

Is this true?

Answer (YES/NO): NO